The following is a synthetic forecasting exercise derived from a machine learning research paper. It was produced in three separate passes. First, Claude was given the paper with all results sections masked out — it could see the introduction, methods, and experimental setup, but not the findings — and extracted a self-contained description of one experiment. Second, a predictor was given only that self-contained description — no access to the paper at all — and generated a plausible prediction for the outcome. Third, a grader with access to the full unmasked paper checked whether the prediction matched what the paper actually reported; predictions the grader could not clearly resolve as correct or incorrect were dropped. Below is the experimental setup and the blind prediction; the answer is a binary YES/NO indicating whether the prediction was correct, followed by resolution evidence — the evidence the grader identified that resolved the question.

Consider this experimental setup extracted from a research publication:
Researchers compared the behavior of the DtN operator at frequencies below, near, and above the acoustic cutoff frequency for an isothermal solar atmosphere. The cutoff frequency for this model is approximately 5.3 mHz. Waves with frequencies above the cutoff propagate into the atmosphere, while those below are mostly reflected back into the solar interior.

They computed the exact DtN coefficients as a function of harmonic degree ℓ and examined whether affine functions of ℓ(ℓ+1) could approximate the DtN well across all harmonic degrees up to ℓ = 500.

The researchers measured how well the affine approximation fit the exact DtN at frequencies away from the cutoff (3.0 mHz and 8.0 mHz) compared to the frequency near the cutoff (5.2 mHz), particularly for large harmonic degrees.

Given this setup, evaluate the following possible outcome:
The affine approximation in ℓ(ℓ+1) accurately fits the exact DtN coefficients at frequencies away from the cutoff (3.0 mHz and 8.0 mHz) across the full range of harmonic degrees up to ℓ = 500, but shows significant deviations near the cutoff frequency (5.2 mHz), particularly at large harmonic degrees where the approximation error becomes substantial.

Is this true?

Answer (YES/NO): YES